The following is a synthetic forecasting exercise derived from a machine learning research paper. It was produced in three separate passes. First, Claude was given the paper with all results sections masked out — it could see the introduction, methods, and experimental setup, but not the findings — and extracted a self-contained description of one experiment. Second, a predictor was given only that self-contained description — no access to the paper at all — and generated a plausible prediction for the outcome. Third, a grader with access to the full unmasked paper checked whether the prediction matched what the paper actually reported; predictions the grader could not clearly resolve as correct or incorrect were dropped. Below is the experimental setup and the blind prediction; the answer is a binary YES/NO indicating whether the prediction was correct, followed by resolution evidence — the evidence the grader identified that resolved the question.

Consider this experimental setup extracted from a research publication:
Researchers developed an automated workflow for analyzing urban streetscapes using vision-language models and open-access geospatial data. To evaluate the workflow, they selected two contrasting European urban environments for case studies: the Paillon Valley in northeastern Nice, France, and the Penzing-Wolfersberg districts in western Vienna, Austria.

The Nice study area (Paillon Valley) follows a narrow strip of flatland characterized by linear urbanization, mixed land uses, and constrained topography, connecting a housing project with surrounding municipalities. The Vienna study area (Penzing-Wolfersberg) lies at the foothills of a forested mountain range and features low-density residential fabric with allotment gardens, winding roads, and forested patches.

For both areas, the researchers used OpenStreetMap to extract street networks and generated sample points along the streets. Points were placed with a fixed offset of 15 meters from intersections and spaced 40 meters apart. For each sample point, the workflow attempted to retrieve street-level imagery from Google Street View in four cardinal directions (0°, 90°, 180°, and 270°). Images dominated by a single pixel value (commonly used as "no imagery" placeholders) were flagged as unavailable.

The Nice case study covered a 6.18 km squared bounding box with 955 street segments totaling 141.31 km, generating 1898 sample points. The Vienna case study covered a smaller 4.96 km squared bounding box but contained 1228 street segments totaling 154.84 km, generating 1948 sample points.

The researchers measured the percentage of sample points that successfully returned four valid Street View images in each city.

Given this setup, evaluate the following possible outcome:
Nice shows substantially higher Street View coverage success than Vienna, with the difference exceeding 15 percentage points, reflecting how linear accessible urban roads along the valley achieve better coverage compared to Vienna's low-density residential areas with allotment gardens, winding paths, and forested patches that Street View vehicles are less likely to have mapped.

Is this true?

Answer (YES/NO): YES